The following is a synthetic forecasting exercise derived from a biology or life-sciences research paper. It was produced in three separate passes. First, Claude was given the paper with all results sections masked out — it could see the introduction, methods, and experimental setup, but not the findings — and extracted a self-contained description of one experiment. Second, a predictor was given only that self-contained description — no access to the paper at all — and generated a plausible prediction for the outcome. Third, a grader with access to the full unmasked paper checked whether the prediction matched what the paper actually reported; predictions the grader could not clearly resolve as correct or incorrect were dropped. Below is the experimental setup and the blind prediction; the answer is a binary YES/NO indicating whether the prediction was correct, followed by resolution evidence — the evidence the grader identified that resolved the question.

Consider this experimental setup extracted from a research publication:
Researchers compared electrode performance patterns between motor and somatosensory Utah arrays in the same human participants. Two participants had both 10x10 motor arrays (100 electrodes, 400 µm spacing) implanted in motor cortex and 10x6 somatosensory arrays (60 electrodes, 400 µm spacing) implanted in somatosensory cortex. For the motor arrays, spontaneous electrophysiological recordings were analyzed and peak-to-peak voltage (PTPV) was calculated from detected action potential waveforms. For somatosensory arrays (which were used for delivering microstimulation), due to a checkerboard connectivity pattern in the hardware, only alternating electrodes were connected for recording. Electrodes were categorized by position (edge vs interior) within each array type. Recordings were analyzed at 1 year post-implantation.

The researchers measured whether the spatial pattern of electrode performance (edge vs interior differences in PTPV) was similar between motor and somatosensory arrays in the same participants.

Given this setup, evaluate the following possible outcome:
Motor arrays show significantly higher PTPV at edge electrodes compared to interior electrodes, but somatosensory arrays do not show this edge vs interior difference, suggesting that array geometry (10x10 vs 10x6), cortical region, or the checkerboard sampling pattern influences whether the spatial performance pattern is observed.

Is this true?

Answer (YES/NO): NO